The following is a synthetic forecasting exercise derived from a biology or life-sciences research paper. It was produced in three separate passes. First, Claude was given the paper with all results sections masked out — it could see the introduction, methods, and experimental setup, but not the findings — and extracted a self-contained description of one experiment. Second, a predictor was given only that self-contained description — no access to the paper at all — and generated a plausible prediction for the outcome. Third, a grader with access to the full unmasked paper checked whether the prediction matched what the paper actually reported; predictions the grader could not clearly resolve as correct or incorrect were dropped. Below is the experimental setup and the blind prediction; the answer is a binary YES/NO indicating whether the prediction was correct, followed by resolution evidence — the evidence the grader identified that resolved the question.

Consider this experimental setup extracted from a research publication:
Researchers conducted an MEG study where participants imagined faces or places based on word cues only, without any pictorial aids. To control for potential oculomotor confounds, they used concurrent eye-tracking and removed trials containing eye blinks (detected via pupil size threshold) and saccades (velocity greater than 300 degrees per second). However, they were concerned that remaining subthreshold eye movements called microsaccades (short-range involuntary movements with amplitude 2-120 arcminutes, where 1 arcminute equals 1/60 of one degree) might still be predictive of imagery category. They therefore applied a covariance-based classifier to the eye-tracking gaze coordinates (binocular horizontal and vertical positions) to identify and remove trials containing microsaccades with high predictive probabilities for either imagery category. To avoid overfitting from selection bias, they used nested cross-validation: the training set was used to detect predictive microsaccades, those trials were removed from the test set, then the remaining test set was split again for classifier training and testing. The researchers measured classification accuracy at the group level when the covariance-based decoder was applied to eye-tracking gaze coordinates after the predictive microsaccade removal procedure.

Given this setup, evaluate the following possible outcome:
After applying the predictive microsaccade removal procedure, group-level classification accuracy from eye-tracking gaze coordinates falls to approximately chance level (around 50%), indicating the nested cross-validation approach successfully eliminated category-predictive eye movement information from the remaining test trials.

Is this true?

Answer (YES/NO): YES